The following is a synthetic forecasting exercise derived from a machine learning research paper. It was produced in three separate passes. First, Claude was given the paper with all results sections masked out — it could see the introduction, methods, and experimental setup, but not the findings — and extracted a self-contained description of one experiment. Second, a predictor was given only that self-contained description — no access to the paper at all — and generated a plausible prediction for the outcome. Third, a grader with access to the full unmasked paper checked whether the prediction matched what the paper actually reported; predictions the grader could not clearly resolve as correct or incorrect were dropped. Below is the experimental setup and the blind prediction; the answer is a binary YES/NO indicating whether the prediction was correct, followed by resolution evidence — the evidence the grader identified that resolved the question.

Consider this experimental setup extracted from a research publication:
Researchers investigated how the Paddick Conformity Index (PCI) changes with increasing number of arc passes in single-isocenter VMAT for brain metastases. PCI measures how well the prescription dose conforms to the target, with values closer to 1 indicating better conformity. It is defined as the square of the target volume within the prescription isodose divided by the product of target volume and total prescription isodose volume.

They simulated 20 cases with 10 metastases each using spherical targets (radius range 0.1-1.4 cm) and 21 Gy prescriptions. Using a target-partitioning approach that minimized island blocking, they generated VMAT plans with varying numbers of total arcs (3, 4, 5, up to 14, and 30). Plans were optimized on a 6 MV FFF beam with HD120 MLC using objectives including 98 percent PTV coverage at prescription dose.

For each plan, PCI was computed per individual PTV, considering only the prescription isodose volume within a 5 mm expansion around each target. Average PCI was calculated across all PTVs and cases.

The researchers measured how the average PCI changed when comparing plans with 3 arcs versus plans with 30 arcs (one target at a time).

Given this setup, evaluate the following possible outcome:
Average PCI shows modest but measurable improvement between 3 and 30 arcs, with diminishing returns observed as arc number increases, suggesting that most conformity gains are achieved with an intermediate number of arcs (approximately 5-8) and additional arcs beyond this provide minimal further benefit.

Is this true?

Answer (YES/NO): YES